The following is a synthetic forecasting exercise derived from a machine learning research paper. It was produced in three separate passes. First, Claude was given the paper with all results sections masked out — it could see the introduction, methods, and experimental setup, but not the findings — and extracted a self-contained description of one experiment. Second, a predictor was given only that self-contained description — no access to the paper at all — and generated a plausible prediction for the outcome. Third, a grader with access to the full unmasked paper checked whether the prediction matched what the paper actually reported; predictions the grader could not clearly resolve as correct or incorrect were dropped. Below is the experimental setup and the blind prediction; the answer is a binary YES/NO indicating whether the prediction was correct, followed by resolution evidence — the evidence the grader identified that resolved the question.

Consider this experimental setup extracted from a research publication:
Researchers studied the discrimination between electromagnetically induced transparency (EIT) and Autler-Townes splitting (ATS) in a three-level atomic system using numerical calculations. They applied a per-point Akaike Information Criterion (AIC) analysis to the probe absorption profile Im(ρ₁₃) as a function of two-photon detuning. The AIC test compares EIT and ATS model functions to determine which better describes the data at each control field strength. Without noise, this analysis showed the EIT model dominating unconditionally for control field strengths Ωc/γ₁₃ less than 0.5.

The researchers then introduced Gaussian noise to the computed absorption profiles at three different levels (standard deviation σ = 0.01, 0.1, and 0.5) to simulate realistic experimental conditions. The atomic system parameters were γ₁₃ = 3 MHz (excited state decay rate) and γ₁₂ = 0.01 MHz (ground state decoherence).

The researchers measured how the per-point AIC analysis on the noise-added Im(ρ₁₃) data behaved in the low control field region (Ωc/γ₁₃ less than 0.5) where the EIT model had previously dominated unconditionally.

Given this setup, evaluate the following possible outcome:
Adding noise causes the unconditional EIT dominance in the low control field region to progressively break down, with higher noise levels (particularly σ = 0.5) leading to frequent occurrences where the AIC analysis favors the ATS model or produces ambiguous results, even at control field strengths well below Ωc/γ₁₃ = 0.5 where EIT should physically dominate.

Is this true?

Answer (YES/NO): NO